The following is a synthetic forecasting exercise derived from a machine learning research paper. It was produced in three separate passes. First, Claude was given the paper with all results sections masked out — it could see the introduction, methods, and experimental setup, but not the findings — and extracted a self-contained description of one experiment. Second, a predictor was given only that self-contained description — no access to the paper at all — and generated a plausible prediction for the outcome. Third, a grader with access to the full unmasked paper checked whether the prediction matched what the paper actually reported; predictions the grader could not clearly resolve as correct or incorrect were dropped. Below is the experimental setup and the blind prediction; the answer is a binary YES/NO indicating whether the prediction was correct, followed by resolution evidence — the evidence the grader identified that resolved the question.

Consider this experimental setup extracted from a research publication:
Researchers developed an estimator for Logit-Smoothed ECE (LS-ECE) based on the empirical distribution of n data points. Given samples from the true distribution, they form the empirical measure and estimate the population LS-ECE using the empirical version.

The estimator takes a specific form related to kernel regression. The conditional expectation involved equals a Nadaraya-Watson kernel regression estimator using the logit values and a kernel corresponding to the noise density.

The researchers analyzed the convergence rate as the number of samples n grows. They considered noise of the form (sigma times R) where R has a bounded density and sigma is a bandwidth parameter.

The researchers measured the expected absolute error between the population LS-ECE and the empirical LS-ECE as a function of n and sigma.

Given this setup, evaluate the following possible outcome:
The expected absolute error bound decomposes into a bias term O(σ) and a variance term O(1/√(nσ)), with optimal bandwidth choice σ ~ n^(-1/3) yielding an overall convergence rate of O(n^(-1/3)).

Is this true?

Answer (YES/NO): NO